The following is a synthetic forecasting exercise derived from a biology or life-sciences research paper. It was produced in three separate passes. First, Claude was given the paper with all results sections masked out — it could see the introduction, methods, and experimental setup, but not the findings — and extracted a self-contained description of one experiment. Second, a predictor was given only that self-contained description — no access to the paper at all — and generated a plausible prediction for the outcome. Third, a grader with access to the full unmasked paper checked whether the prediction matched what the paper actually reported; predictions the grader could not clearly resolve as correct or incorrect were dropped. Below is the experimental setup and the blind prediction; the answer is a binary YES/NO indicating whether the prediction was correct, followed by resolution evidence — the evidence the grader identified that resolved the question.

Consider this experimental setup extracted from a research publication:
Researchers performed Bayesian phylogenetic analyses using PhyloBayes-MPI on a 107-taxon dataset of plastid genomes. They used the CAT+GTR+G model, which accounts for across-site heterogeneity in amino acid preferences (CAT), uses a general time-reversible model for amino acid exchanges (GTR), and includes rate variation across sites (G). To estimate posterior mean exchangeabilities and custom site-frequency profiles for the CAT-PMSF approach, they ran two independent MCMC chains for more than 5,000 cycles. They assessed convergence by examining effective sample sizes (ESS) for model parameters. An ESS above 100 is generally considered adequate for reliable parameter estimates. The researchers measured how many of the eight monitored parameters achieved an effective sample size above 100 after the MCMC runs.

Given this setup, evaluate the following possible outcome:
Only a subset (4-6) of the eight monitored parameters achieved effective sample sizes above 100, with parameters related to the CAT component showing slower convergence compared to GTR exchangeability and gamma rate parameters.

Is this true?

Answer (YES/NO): NO